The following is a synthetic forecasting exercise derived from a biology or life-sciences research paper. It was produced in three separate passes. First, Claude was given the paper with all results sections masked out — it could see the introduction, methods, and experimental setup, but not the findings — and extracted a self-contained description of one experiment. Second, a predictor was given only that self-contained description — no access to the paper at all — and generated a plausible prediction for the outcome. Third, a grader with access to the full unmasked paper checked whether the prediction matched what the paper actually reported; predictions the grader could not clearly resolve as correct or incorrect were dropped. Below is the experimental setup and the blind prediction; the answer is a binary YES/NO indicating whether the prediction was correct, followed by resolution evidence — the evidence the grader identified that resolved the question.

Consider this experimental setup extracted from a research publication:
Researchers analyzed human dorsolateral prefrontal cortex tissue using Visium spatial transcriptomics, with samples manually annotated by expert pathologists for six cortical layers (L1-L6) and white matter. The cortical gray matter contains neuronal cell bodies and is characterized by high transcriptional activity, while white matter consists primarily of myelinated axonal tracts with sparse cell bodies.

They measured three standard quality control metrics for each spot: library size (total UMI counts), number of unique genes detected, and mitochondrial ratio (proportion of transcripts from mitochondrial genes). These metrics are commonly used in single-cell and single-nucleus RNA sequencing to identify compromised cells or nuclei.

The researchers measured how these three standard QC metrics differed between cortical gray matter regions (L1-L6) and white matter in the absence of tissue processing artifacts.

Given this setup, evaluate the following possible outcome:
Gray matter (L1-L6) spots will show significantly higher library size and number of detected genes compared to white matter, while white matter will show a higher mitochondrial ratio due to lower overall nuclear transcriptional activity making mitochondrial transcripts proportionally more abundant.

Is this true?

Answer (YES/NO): NO